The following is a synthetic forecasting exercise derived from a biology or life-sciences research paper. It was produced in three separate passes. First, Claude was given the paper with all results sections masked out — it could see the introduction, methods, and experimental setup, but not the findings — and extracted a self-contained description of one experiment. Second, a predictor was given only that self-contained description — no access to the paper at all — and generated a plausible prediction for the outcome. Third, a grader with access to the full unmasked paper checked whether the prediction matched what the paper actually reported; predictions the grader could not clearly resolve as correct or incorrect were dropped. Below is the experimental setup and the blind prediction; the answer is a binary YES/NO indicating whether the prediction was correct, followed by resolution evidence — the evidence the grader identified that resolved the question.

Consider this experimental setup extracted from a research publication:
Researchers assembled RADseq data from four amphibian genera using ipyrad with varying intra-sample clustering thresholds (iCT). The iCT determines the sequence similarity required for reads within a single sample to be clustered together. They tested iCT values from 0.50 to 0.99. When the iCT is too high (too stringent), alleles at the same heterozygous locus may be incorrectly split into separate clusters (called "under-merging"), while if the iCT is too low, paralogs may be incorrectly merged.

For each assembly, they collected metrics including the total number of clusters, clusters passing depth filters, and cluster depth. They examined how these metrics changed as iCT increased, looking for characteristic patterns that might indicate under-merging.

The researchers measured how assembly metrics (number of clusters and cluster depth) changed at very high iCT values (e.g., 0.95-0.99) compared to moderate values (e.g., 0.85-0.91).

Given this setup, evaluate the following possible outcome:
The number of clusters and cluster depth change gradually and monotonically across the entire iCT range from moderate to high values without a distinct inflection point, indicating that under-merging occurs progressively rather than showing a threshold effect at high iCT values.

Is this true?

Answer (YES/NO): NO